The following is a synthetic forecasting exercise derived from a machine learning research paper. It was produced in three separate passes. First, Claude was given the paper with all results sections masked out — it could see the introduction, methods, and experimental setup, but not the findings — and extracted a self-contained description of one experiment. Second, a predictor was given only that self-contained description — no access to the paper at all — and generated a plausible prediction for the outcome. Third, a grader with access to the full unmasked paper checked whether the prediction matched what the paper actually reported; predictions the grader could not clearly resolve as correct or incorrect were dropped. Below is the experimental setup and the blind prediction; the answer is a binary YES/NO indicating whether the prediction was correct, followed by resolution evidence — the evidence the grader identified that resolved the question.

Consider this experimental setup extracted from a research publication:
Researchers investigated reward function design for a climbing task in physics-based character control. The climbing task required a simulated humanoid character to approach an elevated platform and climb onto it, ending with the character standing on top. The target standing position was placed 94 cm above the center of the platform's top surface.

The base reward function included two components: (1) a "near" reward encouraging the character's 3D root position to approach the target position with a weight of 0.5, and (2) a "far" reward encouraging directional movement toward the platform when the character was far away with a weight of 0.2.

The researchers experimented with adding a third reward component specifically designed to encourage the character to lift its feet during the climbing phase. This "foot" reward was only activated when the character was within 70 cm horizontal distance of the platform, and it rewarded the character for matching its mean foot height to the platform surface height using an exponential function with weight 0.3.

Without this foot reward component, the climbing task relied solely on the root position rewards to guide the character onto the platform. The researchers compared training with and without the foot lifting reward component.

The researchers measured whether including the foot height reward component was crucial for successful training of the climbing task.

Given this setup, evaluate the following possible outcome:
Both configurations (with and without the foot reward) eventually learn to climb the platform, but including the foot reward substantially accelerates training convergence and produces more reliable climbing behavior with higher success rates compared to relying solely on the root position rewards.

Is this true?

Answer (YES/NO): NO